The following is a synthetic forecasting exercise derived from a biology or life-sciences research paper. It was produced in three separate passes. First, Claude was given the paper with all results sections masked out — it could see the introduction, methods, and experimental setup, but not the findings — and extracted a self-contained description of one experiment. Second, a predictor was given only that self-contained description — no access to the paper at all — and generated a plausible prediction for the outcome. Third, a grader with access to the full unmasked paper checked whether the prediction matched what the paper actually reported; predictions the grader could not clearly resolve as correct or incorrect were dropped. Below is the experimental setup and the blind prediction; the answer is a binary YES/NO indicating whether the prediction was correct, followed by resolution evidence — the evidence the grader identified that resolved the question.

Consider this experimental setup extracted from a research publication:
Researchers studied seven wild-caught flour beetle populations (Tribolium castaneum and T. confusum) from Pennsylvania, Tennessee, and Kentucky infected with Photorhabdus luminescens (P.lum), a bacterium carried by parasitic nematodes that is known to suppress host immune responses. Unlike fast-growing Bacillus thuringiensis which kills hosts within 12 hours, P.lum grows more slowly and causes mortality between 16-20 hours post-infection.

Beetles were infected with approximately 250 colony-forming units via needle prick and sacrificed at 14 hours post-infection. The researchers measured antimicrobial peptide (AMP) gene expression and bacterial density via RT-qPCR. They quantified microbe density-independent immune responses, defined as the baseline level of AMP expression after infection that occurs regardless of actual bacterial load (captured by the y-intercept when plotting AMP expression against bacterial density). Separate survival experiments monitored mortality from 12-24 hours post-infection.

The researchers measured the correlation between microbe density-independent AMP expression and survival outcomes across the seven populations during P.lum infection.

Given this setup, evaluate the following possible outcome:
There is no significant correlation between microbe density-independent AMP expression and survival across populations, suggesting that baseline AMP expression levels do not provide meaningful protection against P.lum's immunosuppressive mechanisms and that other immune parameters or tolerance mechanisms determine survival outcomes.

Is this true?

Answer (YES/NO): NO